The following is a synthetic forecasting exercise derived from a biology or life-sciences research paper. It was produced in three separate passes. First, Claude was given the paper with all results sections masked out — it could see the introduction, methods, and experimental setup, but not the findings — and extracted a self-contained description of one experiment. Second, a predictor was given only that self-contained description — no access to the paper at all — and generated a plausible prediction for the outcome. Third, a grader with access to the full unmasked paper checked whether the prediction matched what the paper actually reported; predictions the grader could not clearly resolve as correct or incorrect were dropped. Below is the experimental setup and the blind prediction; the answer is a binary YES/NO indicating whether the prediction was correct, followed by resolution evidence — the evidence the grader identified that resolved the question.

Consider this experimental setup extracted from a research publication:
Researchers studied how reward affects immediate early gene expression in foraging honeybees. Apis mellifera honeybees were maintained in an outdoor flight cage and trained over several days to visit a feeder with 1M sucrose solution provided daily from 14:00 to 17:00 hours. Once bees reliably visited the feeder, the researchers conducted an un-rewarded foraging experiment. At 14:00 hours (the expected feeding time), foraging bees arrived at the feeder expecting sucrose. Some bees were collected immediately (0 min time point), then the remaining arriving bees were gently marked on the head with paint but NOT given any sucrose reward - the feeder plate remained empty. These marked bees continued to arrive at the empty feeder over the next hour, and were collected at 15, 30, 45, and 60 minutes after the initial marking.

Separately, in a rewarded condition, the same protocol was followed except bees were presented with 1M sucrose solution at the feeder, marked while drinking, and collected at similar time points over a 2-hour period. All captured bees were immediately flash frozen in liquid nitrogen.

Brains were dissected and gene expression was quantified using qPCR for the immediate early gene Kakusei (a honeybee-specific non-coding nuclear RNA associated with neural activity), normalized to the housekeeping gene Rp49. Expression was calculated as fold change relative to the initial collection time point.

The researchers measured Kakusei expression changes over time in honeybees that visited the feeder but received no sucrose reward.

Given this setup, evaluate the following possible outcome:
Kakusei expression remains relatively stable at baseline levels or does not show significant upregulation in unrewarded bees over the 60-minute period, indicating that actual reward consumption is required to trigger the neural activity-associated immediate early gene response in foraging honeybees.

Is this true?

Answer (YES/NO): NO